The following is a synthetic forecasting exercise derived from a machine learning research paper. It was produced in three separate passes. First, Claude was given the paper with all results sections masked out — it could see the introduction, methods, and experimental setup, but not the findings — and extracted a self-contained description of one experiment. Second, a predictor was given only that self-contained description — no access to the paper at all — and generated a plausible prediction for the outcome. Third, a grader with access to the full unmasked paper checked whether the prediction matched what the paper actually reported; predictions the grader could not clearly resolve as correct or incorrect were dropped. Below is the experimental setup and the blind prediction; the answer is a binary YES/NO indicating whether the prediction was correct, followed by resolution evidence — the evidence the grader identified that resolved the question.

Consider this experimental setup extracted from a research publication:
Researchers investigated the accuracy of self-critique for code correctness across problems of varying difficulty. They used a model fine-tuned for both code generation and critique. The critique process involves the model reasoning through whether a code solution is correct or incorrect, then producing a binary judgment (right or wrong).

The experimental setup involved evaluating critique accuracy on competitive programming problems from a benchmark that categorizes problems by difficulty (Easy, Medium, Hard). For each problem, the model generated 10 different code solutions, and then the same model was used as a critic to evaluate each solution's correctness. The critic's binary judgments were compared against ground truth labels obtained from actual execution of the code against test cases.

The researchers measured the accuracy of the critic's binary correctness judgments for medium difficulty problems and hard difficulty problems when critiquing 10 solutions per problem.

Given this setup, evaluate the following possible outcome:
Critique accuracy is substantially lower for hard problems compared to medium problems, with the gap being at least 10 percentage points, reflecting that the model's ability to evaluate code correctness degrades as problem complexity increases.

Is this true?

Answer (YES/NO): YES